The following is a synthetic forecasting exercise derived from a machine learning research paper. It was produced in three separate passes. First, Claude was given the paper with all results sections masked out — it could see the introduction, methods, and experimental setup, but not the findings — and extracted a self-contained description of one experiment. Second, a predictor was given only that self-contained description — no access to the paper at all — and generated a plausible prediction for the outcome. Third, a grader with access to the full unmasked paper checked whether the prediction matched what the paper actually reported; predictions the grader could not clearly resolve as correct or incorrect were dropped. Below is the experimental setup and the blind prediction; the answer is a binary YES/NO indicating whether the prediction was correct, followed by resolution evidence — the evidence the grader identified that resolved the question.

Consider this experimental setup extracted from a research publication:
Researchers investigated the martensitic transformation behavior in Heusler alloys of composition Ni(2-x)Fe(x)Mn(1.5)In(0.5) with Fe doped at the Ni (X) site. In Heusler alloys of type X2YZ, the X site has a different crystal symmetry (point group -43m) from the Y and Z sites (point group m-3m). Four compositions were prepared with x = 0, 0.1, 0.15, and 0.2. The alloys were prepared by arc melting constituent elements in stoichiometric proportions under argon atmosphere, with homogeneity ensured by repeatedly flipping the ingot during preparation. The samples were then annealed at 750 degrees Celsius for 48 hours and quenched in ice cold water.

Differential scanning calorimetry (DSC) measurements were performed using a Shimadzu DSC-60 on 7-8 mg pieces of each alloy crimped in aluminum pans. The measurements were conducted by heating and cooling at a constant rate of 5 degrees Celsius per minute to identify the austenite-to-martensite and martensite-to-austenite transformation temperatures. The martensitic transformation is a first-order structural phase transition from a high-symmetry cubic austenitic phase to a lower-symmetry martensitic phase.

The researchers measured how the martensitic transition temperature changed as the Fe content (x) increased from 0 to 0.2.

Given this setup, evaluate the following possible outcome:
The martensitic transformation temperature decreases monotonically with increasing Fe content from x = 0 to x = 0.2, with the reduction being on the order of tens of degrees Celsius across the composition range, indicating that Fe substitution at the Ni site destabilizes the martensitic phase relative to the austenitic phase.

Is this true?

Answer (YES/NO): NO